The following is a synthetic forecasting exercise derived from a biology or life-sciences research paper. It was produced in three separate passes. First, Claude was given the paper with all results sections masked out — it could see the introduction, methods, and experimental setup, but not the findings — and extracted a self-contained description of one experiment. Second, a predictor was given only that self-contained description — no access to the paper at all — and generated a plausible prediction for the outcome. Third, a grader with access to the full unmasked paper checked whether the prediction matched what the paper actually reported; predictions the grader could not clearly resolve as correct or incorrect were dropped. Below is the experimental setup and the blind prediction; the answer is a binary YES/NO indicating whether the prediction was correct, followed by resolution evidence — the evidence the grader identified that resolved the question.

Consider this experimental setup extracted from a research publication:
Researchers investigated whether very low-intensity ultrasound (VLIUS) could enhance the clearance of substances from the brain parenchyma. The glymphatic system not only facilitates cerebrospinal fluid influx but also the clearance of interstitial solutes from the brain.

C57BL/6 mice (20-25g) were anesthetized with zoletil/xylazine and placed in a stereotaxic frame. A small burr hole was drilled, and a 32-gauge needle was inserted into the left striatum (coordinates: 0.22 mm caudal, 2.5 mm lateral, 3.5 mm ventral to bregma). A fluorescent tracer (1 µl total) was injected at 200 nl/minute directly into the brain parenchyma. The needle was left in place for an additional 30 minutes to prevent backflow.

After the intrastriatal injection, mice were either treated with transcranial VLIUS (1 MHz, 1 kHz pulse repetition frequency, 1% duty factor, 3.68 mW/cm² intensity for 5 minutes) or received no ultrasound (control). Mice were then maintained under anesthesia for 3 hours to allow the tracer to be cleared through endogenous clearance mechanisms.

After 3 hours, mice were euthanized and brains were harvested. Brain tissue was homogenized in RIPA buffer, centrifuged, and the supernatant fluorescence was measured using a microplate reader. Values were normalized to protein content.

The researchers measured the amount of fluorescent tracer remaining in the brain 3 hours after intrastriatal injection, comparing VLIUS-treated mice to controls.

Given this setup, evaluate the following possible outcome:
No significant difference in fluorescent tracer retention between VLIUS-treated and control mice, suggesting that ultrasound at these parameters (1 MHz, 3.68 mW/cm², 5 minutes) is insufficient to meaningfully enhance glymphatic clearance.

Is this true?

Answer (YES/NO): NO